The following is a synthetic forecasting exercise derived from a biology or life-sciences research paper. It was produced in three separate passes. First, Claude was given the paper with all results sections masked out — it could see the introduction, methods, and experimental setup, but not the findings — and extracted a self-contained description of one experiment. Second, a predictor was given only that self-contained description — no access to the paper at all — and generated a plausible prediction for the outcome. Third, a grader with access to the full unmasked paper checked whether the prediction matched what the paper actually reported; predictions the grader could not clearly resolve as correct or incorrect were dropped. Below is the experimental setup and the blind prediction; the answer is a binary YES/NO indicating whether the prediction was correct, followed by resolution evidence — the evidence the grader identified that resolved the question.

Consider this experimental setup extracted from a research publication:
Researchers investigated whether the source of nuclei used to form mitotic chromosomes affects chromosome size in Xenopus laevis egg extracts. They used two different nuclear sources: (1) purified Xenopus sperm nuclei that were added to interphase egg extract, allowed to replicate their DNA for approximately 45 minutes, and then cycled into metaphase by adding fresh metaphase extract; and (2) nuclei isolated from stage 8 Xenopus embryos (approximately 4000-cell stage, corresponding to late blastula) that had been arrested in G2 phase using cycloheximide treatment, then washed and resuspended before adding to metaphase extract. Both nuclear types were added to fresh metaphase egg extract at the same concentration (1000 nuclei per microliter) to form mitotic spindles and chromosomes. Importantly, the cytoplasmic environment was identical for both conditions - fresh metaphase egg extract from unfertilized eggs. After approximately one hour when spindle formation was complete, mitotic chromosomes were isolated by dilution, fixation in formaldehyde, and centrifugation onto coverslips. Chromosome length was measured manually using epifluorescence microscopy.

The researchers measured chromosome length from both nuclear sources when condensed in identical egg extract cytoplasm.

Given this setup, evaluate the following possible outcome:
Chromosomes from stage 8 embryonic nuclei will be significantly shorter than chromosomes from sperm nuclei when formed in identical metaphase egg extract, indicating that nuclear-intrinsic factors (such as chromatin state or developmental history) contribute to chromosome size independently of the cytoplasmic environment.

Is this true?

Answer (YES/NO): YES